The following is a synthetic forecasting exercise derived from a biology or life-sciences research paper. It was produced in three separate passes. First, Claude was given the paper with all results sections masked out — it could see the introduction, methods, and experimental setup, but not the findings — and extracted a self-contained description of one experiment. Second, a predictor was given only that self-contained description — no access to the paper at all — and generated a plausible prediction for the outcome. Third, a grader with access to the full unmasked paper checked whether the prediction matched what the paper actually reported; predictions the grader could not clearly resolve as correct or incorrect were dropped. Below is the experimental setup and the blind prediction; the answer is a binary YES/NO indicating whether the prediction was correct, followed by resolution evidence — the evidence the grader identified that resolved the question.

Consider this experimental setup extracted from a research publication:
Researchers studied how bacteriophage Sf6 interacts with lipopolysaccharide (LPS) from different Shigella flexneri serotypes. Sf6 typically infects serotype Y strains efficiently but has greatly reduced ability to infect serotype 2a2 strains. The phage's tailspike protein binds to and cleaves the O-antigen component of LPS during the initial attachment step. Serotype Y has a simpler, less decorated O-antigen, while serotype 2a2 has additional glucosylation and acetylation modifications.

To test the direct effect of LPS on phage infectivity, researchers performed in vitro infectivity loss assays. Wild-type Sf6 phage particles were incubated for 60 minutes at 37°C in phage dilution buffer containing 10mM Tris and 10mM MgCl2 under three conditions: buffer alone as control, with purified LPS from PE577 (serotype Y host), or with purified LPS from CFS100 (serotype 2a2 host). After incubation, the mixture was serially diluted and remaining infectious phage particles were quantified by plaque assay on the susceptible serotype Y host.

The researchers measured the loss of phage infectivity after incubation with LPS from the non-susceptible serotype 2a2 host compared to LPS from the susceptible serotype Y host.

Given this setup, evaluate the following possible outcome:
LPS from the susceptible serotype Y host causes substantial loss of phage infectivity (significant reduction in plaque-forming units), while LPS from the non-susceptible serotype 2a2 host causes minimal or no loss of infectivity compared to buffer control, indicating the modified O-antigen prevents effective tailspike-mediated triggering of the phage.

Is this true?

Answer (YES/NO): NO